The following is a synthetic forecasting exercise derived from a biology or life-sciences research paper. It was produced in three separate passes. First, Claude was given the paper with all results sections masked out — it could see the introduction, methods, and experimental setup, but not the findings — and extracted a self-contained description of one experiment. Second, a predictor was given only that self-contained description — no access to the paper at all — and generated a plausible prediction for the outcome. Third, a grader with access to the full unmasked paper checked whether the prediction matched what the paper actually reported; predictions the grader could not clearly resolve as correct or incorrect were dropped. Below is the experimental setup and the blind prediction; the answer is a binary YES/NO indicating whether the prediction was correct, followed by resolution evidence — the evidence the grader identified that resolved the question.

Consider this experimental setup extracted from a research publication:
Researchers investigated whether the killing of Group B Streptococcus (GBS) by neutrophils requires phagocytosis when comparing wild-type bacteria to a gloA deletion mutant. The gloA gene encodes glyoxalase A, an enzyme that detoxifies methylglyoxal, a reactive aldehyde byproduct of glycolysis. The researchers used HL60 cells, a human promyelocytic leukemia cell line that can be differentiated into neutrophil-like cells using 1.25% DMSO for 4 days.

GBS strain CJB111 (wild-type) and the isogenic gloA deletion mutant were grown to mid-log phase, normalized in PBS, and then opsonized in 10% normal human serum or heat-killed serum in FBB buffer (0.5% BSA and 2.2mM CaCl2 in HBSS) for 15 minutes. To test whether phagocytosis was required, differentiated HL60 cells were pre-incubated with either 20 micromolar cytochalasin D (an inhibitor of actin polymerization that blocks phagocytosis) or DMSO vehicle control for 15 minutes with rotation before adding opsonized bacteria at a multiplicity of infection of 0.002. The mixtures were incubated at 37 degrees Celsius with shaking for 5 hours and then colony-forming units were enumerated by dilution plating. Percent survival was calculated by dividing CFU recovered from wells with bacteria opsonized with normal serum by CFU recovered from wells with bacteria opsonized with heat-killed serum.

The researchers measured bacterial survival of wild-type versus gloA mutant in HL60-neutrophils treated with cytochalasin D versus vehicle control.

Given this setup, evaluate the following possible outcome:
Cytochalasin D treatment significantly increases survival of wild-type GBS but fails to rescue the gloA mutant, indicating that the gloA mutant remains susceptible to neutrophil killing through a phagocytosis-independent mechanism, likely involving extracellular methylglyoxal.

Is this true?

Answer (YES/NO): NO